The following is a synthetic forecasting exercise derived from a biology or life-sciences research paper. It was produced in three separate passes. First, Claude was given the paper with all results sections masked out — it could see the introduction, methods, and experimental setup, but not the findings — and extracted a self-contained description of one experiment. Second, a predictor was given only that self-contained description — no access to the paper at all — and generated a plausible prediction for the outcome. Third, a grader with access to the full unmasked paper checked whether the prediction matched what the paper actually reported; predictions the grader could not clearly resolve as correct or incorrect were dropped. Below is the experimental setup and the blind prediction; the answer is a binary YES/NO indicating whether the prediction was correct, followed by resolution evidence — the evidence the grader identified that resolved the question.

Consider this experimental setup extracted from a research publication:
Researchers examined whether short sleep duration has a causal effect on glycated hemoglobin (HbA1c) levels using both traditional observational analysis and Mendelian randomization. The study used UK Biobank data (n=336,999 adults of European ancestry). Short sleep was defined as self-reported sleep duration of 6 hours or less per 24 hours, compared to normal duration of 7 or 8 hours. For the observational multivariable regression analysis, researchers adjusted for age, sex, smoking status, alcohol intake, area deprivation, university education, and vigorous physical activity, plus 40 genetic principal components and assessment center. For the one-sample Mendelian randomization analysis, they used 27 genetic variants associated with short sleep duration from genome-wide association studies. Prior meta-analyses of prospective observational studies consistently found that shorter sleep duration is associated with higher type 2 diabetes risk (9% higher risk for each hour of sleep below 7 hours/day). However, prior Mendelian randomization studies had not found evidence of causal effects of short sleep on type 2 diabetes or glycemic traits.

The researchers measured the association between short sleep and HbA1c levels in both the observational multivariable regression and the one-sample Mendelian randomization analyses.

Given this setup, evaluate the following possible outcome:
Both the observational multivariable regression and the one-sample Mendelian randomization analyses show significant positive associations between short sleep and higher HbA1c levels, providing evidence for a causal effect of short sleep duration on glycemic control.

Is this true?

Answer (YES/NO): NO